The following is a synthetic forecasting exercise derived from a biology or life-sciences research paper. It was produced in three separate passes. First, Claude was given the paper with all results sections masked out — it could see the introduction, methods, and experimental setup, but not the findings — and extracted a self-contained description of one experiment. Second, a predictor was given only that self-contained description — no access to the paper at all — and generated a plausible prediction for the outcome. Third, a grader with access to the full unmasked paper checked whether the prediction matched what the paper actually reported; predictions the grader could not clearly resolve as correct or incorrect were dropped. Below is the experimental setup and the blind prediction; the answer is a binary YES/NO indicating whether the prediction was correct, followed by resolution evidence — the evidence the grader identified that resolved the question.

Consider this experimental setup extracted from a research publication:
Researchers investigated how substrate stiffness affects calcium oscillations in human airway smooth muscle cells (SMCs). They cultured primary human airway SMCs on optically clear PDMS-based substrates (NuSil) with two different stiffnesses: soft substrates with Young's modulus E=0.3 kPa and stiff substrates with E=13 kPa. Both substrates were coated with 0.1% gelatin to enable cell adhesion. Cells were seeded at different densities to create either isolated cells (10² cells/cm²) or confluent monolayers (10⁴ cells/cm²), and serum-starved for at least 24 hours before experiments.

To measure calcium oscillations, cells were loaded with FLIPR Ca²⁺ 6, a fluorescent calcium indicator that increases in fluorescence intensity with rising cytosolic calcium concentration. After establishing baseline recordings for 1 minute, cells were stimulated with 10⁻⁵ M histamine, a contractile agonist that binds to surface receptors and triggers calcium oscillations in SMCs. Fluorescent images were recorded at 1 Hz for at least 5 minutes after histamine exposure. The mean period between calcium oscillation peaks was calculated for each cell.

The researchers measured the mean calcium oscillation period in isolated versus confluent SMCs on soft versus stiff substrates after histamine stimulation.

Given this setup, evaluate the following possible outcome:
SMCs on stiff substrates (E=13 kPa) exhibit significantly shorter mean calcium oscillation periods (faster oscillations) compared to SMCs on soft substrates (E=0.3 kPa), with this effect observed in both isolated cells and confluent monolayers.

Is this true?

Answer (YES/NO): NO